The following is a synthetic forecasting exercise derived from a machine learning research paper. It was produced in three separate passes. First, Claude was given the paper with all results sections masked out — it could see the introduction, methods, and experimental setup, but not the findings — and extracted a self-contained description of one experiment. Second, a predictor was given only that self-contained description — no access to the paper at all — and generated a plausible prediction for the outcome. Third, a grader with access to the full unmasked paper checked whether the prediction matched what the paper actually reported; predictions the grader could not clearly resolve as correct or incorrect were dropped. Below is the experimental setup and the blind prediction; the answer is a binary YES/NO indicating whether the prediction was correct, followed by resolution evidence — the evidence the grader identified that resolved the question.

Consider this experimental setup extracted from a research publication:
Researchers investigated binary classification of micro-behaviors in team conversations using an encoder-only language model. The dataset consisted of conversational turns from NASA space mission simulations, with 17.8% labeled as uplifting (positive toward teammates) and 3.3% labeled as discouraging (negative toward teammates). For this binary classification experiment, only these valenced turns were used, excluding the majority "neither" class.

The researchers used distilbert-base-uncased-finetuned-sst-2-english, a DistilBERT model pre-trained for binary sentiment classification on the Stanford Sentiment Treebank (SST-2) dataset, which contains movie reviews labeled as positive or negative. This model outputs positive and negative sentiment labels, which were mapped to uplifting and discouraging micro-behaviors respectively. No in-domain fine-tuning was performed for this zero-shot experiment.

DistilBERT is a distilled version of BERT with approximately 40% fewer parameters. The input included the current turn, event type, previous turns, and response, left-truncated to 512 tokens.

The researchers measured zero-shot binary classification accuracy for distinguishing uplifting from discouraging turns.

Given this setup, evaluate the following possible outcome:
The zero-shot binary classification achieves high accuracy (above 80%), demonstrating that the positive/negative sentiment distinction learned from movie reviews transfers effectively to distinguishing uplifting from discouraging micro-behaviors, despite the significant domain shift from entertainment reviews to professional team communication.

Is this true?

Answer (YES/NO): NO